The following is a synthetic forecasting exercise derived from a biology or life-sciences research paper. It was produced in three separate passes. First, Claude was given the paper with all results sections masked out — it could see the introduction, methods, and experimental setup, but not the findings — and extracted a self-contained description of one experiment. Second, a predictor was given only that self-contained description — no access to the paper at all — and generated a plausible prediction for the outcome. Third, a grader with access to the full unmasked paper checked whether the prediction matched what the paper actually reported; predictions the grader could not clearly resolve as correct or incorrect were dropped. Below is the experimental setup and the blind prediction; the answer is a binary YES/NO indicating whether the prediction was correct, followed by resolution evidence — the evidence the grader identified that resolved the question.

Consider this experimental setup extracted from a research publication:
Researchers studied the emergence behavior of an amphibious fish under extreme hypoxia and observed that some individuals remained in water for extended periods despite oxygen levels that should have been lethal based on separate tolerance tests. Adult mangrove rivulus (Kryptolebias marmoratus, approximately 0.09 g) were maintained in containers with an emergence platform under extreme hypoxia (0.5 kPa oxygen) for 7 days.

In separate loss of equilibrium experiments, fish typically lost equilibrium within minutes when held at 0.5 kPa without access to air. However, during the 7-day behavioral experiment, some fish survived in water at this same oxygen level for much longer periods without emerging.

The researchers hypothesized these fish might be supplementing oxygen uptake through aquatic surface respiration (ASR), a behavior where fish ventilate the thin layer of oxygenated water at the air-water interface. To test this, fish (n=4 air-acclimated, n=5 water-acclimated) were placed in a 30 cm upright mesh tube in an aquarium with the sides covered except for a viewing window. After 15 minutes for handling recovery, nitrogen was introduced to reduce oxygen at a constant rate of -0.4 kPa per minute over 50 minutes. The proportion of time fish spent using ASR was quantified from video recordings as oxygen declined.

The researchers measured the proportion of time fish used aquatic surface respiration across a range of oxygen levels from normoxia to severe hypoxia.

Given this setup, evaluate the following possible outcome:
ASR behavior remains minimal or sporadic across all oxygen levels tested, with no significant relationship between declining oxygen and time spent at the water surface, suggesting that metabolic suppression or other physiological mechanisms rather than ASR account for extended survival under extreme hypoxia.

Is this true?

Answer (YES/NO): NO